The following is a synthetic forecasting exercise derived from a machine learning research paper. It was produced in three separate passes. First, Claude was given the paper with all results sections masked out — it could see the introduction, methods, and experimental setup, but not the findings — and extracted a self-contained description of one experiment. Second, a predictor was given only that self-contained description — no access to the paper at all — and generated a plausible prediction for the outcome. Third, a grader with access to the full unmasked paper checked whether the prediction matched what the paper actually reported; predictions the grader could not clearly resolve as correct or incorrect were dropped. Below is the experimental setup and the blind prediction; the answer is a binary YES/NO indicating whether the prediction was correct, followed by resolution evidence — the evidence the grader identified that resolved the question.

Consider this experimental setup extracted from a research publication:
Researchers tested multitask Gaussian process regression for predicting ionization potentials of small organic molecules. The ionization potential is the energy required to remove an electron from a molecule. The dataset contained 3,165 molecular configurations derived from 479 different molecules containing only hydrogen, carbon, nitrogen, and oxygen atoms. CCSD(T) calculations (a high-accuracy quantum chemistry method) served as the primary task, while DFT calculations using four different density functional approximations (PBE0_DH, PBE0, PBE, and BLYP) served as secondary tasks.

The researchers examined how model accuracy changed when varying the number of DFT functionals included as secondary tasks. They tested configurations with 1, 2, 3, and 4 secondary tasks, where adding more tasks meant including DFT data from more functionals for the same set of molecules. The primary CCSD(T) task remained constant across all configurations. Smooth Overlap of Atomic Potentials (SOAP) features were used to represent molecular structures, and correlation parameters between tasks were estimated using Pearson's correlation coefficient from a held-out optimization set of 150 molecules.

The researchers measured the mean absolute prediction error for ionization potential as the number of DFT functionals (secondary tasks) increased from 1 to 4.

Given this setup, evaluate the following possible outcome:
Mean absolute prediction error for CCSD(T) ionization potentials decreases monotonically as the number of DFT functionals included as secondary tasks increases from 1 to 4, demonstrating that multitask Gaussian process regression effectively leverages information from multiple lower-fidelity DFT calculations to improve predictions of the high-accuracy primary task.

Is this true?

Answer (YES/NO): NO